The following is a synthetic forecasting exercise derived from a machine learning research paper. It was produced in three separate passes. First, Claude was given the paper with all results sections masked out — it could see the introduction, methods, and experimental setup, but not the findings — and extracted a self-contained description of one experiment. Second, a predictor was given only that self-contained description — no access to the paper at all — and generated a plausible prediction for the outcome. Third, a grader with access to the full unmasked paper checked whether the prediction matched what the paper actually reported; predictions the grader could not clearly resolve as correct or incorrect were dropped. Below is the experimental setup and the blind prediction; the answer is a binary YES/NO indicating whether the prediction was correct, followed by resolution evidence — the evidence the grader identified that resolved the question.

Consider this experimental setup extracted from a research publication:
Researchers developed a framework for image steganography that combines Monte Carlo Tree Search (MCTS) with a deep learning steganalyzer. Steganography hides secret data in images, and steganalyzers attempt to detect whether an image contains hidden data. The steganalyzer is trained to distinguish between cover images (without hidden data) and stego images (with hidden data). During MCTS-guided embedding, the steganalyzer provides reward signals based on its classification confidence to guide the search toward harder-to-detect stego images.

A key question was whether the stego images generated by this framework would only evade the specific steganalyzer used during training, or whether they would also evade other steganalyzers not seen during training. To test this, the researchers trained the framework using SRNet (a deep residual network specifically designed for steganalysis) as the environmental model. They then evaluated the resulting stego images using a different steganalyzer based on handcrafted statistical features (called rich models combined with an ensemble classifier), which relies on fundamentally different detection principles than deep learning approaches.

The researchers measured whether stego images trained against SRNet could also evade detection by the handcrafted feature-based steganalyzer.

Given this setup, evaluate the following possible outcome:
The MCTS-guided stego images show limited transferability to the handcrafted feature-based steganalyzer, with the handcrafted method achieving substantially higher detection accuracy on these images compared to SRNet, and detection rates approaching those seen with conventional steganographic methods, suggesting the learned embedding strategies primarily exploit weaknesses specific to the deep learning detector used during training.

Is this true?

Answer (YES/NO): NO